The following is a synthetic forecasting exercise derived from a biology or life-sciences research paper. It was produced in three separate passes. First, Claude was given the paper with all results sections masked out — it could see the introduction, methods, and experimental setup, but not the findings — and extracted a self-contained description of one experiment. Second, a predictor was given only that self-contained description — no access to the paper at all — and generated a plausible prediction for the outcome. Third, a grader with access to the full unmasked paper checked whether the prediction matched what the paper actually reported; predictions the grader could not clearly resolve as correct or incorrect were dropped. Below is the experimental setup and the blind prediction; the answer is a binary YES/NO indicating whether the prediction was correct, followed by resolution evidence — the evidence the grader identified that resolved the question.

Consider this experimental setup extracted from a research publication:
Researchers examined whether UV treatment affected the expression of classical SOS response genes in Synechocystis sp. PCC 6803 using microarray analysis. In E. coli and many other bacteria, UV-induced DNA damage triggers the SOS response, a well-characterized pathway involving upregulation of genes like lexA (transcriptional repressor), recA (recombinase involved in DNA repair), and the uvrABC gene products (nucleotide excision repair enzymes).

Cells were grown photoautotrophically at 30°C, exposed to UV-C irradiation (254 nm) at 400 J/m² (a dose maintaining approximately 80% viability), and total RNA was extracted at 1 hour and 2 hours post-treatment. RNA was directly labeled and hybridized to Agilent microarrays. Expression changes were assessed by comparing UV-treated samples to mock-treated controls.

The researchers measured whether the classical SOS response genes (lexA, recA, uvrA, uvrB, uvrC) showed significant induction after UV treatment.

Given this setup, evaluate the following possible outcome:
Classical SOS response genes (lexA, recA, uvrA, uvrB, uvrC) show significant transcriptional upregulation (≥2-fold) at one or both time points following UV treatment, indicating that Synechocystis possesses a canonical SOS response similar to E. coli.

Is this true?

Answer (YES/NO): NO